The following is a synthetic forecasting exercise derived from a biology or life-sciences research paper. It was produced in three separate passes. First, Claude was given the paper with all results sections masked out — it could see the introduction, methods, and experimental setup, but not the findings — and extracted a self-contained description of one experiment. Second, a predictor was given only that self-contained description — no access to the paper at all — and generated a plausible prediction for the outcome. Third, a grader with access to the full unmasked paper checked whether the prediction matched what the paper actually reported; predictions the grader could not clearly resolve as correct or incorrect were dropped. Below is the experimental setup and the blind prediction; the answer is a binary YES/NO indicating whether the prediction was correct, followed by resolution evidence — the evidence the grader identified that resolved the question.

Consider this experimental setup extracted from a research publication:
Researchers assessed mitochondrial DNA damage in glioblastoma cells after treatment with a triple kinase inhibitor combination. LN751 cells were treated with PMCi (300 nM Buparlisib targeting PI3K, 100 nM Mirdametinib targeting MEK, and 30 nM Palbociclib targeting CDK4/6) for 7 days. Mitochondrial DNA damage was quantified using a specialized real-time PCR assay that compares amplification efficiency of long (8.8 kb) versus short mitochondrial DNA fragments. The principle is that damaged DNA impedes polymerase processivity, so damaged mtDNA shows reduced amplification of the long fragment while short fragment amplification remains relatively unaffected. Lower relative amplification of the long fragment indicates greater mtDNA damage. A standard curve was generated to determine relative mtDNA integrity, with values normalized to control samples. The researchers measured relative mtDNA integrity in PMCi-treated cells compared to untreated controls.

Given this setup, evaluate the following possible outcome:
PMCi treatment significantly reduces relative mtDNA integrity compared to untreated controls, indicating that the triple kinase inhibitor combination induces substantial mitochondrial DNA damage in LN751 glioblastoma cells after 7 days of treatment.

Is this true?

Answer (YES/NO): NO